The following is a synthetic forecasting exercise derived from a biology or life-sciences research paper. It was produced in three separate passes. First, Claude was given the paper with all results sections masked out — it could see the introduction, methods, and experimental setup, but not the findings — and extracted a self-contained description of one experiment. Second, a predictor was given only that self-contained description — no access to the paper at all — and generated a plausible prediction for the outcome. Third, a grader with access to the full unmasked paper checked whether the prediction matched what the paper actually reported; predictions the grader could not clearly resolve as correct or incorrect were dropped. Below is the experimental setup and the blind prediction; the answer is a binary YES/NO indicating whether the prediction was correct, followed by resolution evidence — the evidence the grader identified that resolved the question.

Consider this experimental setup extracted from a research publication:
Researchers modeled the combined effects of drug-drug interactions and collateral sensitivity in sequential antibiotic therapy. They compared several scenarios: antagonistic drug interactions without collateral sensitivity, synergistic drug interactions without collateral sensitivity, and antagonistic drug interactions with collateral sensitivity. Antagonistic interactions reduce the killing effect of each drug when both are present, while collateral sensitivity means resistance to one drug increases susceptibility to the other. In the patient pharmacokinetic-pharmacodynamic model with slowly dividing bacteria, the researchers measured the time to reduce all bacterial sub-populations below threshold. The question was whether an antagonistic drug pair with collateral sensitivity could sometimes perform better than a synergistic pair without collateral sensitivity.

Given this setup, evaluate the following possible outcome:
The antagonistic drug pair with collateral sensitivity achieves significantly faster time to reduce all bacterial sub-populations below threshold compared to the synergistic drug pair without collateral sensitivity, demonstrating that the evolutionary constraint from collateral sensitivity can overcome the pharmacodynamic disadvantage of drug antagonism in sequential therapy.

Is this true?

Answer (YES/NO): NO